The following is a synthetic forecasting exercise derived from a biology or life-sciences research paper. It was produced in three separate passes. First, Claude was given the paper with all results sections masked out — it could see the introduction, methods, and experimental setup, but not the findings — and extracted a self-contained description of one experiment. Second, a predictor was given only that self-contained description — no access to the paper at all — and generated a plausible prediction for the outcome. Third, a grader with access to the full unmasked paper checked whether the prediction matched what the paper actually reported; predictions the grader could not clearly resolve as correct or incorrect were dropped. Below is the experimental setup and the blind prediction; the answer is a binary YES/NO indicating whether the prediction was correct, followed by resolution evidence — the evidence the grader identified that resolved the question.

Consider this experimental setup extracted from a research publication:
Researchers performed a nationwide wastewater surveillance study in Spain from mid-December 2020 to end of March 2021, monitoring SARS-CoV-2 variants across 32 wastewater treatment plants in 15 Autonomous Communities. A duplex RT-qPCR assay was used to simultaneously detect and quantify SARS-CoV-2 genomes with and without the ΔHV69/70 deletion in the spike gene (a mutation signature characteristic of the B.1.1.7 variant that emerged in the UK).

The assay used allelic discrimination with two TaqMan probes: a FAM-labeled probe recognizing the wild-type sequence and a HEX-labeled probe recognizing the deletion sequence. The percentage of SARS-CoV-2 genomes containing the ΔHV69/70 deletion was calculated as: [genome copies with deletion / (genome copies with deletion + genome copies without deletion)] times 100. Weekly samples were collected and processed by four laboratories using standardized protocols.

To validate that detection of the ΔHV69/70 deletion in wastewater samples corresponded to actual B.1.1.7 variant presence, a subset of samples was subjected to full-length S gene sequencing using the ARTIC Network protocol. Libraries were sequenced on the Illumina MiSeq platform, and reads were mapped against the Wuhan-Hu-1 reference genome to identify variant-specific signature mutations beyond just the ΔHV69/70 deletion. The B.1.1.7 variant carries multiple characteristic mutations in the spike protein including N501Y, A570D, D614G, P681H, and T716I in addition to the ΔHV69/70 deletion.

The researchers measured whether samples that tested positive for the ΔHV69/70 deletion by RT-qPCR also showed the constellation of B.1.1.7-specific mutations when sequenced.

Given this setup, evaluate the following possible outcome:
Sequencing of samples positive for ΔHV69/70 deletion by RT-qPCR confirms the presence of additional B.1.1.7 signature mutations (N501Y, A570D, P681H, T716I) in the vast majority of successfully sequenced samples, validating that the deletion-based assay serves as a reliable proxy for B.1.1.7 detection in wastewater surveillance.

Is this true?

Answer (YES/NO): YES